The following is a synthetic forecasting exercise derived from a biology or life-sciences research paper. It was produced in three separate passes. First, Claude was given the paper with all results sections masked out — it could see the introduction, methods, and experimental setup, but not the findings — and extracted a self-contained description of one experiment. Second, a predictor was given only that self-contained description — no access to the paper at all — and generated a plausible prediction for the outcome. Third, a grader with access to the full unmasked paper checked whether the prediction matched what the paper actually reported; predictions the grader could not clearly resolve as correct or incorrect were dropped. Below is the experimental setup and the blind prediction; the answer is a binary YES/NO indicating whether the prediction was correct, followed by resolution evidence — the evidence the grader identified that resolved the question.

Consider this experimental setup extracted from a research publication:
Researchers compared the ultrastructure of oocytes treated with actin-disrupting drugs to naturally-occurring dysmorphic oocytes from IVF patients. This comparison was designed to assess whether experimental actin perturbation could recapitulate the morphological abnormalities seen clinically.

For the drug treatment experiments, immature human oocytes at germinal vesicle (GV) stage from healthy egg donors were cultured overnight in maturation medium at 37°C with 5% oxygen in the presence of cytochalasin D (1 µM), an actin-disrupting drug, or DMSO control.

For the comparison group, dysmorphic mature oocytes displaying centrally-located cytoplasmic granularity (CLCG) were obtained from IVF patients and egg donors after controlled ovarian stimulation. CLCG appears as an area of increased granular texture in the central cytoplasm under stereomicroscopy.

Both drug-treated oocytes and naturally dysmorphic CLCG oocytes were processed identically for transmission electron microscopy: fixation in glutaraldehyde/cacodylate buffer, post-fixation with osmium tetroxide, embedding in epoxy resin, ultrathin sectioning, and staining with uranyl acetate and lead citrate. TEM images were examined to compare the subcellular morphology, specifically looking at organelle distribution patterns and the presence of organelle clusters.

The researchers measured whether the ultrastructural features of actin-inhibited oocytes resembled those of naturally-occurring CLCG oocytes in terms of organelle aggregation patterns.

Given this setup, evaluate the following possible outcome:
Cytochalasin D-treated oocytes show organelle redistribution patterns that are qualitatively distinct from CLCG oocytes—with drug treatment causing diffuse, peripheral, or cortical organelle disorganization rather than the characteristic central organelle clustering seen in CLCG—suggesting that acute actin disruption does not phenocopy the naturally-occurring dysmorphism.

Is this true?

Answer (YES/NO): NO